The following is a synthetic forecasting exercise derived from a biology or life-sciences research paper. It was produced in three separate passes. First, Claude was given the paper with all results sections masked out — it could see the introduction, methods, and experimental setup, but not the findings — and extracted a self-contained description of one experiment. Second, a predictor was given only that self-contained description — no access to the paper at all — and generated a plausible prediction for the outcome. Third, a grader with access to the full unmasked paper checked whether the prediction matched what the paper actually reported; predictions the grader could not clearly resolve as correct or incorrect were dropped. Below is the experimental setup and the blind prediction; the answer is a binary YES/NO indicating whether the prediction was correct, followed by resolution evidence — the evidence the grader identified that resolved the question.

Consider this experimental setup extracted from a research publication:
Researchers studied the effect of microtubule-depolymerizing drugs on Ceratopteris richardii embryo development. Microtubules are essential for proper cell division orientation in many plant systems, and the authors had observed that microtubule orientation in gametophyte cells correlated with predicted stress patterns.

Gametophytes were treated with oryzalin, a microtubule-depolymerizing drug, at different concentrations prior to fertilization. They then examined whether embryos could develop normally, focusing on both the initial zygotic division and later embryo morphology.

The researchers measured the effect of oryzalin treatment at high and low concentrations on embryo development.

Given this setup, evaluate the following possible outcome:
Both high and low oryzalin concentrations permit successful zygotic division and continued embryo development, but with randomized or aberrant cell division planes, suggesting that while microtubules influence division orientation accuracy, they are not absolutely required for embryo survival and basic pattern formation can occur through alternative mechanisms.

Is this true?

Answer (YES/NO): NO